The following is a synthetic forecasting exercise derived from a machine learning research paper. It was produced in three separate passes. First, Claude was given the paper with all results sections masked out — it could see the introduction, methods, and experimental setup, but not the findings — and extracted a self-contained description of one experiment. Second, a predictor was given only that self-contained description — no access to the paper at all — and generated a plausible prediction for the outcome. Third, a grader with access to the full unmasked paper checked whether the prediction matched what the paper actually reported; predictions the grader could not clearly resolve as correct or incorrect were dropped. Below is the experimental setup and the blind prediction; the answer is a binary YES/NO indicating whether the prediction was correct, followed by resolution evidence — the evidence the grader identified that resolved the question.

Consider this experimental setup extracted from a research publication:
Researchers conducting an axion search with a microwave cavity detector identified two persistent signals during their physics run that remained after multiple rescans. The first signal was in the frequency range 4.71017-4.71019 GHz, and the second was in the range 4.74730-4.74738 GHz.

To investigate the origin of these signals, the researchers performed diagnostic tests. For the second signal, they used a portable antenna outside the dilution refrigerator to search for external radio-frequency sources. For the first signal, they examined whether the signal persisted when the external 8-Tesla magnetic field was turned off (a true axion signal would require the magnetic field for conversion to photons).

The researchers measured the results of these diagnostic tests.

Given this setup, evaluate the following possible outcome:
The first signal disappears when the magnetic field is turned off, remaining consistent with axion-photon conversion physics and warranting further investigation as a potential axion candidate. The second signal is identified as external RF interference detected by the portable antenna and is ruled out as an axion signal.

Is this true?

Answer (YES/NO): NO